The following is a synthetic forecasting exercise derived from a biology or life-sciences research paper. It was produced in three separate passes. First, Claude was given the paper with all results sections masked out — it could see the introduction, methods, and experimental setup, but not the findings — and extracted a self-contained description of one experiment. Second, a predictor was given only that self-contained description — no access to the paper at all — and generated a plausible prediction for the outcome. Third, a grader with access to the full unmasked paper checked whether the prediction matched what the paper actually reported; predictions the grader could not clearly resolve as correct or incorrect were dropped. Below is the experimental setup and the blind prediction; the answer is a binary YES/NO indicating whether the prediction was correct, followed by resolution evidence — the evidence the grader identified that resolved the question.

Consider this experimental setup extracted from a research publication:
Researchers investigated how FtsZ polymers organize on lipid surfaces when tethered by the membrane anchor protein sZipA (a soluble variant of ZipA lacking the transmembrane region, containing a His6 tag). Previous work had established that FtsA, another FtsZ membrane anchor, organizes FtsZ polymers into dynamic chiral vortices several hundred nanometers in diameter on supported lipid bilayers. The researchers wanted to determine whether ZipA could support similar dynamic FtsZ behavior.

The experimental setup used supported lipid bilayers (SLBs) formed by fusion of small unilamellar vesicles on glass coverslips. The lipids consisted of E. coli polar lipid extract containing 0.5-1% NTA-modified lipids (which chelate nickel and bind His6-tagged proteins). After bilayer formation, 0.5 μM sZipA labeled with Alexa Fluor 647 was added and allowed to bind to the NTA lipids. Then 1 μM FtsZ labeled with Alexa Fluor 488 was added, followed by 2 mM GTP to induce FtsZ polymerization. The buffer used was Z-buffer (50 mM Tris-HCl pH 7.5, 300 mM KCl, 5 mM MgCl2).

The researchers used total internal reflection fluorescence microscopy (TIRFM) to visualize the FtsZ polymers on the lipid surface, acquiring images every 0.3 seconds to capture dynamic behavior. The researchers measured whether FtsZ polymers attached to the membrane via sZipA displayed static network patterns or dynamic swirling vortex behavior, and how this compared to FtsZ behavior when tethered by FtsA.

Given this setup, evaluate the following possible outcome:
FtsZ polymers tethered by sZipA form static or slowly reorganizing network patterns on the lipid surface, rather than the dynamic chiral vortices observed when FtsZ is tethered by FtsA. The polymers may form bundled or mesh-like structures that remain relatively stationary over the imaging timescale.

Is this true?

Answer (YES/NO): NO